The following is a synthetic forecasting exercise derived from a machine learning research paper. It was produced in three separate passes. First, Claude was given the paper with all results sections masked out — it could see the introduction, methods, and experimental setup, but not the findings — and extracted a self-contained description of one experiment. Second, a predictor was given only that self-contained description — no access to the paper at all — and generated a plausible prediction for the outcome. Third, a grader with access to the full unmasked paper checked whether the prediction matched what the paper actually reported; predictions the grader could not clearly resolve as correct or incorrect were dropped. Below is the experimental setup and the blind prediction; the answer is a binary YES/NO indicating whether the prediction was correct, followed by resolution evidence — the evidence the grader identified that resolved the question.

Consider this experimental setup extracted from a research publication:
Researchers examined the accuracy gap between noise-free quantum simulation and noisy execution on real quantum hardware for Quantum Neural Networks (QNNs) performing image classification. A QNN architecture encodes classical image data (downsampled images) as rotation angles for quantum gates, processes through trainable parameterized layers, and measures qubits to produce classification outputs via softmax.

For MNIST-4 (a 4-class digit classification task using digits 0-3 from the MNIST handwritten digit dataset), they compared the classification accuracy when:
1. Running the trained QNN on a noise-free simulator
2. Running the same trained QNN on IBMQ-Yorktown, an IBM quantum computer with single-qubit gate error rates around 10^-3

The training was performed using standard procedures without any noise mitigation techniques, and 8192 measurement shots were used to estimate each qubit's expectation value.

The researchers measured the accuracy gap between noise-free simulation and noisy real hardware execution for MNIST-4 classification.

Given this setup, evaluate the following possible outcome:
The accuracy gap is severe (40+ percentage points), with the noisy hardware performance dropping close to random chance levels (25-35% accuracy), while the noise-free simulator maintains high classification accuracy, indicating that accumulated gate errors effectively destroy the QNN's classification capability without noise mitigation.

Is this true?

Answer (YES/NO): YES